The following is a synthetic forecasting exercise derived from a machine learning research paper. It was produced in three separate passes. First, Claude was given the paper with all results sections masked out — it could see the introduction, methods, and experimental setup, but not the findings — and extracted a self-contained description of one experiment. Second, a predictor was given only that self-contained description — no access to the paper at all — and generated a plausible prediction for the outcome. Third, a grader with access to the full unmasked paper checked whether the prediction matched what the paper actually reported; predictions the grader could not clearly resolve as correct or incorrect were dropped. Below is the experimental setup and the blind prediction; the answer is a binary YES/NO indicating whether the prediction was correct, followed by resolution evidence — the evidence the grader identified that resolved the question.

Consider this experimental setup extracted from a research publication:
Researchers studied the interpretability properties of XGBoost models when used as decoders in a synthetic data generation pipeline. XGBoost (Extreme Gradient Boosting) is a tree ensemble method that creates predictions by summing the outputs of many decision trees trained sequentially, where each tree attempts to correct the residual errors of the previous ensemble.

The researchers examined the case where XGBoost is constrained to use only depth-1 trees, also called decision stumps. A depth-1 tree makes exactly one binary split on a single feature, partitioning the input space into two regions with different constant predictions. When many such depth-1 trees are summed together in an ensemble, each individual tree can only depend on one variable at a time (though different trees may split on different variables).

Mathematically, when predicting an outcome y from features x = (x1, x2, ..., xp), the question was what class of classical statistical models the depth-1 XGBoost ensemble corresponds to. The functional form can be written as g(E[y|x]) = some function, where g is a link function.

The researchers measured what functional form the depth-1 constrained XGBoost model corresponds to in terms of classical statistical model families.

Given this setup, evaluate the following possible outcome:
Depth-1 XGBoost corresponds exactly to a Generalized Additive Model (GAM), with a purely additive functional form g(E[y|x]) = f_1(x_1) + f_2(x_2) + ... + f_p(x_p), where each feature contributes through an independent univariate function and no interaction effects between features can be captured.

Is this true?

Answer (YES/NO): YES